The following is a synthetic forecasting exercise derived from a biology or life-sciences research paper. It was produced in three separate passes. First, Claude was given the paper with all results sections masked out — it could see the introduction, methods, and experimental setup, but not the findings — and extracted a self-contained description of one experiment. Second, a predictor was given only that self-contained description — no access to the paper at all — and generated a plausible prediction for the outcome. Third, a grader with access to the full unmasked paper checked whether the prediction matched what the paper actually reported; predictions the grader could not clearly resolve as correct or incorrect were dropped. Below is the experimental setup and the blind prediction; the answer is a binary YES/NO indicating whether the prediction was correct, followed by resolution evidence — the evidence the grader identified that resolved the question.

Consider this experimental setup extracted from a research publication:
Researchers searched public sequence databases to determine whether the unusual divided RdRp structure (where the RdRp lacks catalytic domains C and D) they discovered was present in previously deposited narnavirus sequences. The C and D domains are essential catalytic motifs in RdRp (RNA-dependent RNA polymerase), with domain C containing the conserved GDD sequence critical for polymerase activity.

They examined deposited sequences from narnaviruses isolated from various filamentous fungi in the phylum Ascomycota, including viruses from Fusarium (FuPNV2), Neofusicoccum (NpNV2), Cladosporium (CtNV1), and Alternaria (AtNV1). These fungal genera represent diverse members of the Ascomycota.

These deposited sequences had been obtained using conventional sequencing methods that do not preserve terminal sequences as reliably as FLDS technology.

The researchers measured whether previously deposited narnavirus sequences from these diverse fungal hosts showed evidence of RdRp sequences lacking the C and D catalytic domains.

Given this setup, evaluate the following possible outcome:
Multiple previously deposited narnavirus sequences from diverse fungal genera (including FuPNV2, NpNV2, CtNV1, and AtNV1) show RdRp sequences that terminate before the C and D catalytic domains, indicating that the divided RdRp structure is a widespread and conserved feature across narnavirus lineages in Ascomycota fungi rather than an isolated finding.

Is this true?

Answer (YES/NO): YES